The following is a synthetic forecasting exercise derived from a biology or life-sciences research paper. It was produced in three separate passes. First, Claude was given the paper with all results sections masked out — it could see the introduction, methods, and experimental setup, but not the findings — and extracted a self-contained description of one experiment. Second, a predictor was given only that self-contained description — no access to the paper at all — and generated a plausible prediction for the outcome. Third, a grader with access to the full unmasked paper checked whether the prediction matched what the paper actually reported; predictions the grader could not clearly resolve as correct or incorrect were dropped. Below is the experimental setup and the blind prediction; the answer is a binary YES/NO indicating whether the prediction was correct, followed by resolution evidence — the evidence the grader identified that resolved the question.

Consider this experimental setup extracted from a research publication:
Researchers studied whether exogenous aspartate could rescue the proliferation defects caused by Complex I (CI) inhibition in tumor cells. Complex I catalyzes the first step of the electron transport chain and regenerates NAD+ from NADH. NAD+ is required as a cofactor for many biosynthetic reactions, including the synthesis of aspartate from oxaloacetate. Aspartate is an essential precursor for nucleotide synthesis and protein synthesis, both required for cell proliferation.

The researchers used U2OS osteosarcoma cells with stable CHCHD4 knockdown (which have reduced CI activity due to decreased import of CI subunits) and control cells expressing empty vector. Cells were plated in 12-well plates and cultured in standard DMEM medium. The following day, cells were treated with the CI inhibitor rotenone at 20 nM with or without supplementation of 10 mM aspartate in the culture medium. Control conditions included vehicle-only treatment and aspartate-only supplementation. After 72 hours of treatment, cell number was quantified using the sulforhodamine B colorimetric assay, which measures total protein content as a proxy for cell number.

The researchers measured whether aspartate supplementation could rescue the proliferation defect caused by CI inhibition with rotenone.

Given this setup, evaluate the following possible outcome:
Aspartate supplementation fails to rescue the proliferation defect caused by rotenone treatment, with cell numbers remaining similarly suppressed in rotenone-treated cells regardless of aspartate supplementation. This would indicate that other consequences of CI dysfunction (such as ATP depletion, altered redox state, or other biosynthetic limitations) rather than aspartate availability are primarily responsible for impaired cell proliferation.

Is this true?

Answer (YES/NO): NO